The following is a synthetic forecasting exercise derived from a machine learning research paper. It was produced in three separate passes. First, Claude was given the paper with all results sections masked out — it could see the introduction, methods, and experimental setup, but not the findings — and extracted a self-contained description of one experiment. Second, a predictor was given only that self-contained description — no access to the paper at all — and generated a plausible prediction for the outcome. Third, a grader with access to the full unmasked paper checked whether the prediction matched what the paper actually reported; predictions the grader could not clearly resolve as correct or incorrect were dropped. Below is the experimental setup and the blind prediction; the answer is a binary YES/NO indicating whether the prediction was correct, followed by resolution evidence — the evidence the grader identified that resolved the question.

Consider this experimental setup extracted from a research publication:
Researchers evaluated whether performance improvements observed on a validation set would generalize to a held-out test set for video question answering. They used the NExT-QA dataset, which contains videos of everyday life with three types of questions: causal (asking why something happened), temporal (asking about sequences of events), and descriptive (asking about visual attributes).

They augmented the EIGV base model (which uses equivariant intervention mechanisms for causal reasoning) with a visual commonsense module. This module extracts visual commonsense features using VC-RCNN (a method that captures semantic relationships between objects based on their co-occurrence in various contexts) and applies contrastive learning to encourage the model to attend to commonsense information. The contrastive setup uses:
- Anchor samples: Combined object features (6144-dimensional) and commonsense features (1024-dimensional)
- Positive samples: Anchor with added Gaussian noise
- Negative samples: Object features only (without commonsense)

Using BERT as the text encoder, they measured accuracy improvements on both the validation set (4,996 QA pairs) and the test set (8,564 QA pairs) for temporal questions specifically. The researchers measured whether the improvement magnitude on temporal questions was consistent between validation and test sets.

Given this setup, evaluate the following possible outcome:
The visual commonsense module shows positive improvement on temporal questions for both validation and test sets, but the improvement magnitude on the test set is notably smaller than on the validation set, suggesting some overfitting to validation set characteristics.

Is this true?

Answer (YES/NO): YES